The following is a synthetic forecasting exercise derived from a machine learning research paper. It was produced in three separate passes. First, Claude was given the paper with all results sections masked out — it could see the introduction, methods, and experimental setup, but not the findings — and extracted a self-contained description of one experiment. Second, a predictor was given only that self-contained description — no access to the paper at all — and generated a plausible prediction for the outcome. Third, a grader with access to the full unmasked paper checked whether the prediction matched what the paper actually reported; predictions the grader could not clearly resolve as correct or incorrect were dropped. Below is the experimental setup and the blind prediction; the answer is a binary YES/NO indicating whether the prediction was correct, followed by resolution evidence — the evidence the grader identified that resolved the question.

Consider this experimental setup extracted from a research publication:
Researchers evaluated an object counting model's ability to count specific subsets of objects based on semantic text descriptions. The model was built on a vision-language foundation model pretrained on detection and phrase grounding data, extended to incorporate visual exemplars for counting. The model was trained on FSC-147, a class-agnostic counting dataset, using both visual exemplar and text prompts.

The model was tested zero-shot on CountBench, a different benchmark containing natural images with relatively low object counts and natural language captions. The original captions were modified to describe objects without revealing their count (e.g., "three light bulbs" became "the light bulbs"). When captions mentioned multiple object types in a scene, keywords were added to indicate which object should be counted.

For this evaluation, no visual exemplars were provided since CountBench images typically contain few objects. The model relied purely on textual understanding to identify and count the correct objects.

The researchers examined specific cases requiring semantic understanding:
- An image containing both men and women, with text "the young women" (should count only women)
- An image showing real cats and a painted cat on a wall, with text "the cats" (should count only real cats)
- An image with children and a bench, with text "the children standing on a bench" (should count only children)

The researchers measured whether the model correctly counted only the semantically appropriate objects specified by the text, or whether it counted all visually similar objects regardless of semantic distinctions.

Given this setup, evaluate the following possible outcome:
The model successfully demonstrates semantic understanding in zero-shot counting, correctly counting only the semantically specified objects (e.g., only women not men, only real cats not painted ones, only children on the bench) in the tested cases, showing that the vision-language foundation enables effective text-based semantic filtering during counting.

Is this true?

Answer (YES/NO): YES